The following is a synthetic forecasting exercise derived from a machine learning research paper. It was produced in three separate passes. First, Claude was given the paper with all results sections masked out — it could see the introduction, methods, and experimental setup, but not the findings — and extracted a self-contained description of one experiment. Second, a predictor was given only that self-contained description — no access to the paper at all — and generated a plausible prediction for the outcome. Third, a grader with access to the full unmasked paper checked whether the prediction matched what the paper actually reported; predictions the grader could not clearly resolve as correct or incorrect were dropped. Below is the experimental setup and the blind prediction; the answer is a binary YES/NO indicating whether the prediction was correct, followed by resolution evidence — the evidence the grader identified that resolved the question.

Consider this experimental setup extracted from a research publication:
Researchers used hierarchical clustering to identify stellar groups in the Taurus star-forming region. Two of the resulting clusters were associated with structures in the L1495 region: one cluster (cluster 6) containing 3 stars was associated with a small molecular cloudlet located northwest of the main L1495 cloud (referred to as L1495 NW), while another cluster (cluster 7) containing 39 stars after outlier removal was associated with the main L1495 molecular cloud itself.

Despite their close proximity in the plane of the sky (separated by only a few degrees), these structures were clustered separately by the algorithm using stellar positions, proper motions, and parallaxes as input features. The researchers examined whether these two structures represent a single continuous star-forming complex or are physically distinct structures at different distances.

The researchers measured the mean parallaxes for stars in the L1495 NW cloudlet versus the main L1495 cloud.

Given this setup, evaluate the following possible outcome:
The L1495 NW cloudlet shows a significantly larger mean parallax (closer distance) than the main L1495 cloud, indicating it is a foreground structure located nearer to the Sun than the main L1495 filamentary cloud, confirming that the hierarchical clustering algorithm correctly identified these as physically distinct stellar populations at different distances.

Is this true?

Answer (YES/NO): NO